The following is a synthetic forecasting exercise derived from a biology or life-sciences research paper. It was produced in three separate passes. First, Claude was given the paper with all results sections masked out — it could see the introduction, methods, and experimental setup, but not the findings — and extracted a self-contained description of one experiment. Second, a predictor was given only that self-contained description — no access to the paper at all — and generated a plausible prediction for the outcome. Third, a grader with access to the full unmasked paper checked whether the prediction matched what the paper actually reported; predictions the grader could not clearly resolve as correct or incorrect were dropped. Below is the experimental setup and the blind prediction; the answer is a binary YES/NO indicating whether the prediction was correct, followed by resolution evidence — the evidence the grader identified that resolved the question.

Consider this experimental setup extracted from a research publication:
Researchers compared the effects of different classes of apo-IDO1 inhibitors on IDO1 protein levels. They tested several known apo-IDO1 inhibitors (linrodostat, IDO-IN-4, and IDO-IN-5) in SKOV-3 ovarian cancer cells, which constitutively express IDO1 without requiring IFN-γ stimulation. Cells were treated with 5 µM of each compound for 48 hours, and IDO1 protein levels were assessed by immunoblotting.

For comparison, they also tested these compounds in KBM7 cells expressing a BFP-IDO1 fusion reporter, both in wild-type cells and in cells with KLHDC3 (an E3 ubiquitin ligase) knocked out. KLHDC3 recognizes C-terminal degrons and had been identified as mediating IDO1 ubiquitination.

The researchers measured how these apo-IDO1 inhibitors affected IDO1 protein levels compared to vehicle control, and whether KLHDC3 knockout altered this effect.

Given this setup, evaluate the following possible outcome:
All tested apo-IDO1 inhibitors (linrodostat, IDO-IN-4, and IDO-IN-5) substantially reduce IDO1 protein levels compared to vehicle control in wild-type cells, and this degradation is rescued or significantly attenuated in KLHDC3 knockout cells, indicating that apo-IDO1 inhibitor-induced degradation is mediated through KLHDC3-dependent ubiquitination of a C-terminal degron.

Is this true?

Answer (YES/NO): NO